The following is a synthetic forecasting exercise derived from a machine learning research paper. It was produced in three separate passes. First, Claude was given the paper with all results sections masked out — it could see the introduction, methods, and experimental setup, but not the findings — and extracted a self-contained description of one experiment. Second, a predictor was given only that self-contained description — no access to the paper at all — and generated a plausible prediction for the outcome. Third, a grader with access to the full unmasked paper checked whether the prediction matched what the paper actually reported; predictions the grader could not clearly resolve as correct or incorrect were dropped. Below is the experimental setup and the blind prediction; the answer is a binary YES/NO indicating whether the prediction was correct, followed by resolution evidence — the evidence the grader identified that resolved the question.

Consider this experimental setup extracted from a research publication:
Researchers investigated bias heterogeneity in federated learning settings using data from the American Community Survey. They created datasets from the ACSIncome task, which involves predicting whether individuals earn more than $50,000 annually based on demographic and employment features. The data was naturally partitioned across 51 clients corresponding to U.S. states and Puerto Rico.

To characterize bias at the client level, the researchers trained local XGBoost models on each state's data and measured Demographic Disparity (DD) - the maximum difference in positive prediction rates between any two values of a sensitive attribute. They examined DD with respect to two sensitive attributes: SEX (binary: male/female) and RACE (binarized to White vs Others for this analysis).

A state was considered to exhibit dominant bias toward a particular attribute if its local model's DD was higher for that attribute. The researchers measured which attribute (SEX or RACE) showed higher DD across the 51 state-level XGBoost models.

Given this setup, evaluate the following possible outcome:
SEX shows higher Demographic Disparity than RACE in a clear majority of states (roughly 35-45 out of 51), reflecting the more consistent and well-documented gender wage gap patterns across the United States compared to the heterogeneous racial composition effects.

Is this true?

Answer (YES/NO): NO